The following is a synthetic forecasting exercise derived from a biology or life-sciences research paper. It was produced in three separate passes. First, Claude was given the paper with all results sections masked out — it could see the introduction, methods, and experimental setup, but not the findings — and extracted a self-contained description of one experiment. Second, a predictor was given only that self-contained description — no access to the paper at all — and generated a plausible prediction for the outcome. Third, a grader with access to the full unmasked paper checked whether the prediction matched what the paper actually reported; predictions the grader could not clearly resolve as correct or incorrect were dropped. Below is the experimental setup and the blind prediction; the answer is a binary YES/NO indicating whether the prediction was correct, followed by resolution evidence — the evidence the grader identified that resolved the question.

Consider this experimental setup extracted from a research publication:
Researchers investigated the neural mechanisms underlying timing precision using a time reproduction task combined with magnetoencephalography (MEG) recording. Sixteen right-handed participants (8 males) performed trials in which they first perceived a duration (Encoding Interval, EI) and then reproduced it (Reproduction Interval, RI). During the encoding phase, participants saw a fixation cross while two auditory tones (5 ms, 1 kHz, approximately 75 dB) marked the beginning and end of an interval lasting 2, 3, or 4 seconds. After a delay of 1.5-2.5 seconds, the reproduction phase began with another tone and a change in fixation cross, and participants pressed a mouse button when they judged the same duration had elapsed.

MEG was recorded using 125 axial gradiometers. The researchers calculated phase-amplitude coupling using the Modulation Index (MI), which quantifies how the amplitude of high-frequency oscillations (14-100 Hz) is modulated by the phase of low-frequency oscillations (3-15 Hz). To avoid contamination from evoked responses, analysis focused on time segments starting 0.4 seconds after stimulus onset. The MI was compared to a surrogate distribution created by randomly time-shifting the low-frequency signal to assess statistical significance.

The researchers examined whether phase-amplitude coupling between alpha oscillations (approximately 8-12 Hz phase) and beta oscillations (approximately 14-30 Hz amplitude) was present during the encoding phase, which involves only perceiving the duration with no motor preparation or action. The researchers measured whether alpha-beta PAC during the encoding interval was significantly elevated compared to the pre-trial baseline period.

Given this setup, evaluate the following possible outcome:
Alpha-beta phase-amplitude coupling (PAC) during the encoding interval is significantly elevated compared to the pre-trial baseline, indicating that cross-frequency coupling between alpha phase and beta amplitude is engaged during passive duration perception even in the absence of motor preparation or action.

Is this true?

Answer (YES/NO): YES